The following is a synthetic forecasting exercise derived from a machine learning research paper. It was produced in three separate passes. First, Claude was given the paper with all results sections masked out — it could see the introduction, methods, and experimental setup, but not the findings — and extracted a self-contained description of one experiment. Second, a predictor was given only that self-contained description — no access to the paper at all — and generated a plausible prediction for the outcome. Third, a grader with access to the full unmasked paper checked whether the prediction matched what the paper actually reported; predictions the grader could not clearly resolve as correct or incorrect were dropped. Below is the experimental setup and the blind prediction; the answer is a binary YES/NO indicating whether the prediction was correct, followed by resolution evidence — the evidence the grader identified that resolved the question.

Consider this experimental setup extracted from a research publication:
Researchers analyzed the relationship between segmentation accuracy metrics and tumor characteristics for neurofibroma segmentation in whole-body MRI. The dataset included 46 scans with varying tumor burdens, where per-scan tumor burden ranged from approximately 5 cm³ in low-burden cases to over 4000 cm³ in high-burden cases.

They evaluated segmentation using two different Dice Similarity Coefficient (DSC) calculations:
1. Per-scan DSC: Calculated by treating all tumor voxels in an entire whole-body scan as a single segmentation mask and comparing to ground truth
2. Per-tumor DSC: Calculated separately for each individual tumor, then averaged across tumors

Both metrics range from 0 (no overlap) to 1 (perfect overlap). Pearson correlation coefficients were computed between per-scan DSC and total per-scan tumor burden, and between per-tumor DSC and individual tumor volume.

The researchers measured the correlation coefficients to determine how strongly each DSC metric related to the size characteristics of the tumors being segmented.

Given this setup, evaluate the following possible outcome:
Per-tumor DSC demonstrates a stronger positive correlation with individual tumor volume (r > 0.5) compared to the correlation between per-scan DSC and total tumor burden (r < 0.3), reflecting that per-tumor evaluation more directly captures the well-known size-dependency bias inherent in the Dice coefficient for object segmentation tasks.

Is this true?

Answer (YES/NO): NO